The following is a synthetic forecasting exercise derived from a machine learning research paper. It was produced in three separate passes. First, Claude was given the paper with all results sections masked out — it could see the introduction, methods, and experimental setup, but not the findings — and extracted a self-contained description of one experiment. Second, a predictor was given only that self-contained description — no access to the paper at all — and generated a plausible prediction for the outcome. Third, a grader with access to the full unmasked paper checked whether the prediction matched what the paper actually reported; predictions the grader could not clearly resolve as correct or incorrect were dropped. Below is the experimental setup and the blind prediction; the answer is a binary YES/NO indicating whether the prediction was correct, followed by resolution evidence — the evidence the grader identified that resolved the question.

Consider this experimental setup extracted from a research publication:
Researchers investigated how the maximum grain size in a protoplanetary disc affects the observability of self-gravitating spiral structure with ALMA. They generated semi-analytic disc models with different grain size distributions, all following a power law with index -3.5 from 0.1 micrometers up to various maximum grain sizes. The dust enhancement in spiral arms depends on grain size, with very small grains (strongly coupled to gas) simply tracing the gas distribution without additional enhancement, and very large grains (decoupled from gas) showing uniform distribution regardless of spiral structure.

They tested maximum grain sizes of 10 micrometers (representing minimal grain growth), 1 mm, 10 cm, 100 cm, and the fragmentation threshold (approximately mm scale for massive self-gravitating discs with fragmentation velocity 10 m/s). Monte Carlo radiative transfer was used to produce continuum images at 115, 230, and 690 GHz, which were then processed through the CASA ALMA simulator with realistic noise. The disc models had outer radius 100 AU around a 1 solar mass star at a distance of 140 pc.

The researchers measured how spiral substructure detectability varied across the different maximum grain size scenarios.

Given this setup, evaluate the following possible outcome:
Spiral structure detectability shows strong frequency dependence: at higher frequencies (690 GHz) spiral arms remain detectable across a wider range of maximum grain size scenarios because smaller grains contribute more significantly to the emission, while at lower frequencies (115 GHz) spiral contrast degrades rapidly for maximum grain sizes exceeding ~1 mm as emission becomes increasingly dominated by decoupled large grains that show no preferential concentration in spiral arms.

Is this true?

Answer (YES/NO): NO